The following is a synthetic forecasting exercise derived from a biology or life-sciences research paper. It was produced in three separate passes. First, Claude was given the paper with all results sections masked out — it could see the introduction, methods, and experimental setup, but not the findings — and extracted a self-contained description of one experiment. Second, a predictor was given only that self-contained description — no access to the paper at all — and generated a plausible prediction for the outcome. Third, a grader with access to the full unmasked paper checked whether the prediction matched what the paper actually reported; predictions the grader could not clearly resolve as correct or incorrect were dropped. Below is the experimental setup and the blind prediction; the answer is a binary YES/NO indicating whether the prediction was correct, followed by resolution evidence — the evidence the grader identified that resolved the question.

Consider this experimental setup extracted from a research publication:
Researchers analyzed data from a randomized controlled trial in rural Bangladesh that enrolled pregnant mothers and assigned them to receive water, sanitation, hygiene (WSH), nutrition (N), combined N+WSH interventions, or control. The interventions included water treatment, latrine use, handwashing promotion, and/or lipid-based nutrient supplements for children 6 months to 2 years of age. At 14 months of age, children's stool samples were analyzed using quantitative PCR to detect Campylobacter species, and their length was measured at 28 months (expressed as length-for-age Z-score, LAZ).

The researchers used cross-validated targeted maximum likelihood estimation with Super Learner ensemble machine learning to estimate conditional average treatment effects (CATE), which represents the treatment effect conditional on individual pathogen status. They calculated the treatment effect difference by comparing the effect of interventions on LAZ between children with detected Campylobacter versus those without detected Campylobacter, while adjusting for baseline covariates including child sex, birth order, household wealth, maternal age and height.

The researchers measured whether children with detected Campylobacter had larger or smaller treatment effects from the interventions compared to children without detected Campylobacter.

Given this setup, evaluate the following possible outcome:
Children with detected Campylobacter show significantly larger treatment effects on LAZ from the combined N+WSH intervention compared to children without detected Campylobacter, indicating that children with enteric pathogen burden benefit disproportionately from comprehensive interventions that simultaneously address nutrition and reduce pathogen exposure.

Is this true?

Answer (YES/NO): NO